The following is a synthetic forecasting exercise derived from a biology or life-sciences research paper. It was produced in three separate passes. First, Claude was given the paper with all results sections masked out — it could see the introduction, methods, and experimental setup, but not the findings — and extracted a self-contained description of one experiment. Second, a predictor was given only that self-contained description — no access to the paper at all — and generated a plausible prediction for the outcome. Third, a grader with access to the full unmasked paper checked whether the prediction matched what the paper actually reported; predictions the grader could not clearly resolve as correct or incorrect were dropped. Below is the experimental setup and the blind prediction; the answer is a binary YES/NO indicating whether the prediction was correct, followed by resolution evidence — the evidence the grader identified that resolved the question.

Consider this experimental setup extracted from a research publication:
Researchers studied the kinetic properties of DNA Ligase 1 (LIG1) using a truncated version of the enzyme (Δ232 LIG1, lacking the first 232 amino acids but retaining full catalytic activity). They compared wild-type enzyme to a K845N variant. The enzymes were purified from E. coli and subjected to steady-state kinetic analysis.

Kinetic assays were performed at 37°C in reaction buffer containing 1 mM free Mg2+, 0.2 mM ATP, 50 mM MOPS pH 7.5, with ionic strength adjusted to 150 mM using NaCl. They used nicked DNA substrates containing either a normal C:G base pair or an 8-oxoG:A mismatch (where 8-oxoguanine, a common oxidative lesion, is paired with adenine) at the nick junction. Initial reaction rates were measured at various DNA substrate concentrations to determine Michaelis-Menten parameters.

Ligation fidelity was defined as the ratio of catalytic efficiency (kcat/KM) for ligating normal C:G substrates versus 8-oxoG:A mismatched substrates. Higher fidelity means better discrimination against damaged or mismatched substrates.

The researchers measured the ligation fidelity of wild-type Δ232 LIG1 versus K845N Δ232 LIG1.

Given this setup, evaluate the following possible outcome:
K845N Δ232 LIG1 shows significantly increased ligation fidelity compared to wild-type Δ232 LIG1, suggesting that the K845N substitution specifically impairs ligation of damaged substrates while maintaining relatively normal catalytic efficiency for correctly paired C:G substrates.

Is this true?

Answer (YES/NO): YES